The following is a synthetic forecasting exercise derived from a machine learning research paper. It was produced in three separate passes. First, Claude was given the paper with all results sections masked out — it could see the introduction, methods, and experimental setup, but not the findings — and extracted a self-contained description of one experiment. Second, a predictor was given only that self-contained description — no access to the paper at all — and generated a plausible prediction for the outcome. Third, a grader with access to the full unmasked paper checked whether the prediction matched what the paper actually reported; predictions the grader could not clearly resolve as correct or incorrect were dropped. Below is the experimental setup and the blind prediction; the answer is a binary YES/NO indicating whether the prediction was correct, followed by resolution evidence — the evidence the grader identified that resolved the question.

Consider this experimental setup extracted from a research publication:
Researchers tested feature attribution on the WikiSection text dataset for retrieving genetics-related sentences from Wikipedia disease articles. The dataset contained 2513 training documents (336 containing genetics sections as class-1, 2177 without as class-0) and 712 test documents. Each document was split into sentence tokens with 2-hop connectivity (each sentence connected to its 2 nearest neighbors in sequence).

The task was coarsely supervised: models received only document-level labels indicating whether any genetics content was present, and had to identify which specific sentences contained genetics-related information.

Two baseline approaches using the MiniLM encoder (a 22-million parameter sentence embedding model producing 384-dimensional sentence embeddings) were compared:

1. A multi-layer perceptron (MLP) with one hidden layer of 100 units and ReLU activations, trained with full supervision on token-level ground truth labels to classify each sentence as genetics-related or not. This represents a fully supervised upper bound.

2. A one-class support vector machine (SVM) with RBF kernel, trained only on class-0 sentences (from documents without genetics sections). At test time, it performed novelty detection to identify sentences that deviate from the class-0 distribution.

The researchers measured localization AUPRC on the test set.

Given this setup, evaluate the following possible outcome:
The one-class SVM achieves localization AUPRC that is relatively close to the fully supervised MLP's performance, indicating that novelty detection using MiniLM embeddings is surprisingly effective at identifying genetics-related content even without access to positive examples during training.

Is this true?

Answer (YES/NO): NO